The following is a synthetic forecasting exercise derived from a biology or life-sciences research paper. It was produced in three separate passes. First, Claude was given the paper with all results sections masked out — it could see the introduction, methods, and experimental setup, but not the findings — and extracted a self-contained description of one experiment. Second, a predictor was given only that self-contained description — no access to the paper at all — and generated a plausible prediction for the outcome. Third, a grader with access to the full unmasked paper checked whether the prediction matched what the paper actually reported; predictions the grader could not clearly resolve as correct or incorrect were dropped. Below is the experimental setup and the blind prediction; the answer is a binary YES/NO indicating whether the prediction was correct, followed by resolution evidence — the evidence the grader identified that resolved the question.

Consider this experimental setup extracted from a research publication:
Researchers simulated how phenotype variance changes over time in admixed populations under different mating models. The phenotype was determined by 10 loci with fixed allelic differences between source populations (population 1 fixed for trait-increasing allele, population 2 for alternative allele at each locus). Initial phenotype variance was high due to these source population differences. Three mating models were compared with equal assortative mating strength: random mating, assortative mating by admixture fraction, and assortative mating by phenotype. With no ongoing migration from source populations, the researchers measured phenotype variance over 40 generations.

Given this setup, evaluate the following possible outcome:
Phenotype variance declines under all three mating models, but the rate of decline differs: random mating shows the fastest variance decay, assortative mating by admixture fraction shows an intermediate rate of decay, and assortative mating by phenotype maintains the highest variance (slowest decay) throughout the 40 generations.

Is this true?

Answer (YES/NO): YES